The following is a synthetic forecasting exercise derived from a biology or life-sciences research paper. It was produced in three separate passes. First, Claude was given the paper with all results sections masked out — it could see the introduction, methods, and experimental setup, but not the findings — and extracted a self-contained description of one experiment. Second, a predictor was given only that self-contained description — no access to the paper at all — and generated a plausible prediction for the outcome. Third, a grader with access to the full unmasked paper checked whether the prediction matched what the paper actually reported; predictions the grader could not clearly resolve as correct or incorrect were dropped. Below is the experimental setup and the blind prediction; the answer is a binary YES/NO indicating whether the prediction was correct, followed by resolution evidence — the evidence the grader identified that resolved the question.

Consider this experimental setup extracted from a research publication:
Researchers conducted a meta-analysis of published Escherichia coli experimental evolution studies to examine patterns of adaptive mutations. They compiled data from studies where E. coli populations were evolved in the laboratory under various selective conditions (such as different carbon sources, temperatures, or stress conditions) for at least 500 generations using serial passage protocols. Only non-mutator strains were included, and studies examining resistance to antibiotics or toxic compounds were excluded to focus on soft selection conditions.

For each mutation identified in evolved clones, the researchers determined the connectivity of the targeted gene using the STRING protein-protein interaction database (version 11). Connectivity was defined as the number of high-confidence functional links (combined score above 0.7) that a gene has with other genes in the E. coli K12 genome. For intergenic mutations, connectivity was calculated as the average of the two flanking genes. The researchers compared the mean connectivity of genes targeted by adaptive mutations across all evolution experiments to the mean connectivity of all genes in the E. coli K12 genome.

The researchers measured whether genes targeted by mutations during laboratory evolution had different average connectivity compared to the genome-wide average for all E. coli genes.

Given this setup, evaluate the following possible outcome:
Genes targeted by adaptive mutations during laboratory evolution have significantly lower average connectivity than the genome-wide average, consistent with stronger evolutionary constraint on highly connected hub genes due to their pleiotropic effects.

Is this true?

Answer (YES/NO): NO